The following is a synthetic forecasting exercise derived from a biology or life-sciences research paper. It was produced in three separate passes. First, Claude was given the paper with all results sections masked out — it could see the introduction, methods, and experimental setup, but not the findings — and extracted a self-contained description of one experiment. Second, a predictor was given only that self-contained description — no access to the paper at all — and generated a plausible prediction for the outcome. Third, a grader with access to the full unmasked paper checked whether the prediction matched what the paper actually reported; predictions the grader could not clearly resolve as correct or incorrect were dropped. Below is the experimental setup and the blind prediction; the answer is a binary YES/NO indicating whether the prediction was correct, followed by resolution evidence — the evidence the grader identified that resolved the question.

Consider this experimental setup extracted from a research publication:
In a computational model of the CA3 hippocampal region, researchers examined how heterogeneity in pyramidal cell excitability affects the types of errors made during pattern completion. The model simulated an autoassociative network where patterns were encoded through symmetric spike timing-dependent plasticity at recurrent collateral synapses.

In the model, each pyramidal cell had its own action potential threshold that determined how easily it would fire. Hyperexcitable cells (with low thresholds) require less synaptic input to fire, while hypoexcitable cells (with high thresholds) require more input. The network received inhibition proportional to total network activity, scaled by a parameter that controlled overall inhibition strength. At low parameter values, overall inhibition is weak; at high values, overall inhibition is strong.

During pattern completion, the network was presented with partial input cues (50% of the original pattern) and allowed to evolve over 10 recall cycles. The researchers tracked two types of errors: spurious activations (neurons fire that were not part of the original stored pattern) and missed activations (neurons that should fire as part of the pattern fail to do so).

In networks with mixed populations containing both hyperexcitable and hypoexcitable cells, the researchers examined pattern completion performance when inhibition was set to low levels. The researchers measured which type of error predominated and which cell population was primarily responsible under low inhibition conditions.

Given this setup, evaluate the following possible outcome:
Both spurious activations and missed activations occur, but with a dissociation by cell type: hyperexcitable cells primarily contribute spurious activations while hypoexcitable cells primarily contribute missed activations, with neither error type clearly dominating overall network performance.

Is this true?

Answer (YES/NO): NO